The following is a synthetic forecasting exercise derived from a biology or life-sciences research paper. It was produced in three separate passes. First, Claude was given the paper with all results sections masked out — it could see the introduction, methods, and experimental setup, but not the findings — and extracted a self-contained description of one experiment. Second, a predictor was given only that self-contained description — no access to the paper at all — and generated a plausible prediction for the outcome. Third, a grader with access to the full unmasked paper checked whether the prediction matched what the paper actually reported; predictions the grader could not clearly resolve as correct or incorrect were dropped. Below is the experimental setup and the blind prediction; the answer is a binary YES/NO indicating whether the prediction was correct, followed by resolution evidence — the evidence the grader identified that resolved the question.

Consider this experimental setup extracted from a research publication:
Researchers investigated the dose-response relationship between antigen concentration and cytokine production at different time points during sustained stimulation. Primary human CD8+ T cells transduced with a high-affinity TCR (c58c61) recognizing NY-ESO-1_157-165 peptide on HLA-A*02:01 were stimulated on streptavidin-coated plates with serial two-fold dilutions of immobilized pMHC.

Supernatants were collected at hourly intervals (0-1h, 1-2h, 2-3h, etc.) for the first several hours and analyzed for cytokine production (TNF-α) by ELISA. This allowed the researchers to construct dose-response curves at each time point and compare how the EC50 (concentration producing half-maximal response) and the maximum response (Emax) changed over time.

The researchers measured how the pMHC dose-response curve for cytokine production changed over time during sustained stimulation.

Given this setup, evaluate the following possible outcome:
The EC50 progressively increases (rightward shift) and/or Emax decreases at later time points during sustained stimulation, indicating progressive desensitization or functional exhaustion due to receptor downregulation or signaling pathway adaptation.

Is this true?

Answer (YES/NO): YES